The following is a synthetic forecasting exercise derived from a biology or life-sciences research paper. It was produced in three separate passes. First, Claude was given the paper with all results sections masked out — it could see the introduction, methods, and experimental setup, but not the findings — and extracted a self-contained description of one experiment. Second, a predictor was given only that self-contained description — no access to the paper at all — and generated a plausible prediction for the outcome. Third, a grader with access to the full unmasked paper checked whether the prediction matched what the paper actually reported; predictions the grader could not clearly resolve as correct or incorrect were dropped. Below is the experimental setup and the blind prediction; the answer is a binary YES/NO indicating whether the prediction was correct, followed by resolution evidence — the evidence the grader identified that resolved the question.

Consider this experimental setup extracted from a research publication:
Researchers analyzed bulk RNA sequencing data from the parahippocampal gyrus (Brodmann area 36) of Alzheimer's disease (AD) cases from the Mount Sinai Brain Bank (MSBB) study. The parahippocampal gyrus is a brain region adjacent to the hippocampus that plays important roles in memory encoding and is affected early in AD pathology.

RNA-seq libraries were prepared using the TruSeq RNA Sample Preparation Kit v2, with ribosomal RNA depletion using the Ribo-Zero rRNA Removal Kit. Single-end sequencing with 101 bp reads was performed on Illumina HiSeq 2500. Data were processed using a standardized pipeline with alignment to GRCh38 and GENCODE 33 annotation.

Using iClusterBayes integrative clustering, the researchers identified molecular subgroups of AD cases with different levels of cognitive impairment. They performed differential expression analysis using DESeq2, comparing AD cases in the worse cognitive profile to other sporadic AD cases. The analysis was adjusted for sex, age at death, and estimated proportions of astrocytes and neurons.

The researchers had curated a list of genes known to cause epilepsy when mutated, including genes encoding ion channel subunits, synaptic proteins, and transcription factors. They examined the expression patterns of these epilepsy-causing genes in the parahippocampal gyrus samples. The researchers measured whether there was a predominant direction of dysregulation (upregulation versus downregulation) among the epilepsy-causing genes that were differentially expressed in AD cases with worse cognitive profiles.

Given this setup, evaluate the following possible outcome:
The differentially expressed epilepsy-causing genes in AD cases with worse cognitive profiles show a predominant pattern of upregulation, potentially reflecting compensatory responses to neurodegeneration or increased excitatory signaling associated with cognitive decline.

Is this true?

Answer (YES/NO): NO